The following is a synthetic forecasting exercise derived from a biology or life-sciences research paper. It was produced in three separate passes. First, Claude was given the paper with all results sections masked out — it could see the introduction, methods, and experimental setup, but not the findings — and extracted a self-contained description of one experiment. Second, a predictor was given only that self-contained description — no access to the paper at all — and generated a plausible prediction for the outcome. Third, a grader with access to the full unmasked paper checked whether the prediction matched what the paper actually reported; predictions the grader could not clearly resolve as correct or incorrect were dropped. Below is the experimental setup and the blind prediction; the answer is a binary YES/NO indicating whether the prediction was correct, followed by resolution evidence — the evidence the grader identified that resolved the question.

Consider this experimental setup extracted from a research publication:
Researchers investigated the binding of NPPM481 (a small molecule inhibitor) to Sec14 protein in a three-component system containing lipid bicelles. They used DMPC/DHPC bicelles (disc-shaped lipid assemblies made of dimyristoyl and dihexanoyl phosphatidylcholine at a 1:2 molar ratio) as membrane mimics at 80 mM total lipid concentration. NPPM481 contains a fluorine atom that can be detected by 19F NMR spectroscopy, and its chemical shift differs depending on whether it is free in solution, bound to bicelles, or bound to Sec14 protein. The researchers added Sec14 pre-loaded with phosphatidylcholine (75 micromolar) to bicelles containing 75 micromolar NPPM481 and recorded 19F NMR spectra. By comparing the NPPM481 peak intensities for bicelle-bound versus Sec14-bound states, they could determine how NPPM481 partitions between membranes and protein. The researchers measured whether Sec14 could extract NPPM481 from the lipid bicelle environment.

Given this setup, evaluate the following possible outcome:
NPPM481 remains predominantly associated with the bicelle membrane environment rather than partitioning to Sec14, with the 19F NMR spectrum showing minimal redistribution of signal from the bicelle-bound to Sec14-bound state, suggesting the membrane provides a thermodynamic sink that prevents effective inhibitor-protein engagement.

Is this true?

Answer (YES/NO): NO